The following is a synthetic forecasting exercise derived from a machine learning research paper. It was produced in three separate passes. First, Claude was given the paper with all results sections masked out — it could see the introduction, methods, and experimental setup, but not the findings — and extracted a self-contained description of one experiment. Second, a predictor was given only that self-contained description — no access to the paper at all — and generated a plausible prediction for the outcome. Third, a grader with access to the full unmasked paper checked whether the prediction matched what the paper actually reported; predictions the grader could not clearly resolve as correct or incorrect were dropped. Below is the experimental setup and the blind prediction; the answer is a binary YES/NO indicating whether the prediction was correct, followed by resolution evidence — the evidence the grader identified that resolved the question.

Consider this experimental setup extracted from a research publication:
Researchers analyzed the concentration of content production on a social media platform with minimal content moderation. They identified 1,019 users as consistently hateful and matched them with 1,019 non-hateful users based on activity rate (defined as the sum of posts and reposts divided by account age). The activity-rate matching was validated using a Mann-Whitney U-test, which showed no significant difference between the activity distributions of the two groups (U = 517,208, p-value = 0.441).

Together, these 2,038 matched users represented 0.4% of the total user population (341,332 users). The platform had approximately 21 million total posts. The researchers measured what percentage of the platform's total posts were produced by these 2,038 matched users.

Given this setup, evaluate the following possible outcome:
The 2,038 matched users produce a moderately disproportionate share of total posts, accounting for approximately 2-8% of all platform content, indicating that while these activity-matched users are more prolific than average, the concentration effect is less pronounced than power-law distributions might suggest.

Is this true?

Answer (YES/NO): NO